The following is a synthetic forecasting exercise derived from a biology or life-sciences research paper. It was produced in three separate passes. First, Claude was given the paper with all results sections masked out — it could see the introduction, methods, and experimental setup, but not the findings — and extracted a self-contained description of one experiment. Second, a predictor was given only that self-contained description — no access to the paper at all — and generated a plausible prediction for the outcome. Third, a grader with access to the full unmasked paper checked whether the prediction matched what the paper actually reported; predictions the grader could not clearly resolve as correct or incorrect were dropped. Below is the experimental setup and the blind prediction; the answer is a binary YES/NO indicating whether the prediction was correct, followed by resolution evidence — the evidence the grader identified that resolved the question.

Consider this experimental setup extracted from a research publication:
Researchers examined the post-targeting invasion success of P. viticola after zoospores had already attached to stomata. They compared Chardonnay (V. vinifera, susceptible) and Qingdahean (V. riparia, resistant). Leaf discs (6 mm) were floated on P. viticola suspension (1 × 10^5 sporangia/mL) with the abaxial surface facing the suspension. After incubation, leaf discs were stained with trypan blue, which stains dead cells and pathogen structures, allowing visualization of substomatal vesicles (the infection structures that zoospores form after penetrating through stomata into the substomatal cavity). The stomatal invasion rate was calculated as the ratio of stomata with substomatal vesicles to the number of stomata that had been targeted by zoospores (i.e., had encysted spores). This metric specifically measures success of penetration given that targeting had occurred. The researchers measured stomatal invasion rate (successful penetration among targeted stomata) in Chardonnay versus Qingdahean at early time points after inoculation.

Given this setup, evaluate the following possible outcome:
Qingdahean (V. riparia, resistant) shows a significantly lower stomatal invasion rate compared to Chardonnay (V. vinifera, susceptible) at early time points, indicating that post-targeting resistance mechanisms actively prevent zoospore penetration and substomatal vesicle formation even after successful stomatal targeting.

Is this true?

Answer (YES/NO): YES